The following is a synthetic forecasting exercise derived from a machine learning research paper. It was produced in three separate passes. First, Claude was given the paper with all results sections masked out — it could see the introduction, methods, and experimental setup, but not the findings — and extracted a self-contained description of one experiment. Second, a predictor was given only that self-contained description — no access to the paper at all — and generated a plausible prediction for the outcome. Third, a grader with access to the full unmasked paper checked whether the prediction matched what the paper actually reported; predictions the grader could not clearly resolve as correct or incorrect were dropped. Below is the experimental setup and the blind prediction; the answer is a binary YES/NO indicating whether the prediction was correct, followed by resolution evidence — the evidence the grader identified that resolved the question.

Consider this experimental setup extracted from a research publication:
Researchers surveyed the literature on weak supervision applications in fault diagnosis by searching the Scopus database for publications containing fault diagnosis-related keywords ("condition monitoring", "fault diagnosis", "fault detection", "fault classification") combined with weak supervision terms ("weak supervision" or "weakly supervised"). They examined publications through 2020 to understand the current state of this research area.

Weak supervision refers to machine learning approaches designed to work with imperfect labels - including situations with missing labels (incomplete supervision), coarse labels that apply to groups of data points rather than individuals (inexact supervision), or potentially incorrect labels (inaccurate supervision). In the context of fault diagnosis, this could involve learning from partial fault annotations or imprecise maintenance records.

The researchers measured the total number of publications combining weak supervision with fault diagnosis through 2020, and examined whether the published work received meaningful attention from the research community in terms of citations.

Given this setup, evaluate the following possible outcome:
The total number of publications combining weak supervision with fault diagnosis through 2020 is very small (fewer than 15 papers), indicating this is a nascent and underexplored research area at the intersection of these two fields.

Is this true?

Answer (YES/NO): YES